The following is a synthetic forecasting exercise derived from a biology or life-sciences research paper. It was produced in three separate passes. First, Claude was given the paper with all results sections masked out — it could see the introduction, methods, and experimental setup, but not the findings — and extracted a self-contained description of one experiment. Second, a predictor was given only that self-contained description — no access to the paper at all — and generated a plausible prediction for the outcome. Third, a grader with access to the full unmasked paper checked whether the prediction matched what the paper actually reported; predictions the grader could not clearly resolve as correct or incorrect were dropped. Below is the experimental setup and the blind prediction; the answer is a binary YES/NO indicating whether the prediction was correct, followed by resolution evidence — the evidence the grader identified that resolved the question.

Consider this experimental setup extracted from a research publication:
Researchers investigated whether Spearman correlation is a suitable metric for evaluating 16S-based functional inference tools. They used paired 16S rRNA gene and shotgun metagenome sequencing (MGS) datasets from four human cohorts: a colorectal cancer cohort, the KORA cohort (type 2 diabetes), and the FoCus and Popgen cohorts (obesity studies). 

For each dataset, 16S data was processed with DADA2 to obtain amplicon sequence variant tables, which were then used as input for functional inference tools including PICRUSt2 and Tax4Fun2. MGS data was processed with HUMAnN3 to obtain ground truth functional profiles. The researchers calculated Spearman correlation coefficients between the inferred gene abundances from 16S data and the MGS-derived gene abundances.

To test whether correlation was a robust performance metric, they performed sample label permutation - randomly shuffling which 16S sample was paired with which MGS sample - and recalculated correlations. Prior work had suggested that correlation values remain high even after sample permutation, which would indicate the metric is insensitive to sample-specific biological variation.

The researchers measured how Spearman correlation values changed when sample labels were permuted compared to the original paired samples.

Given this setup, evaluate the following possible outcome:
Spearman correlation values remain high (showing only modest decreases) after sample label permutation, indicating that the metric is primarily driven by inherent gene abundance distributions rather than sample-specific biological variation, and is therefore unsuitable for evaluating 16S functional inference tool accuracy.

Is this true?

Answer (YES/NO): YES